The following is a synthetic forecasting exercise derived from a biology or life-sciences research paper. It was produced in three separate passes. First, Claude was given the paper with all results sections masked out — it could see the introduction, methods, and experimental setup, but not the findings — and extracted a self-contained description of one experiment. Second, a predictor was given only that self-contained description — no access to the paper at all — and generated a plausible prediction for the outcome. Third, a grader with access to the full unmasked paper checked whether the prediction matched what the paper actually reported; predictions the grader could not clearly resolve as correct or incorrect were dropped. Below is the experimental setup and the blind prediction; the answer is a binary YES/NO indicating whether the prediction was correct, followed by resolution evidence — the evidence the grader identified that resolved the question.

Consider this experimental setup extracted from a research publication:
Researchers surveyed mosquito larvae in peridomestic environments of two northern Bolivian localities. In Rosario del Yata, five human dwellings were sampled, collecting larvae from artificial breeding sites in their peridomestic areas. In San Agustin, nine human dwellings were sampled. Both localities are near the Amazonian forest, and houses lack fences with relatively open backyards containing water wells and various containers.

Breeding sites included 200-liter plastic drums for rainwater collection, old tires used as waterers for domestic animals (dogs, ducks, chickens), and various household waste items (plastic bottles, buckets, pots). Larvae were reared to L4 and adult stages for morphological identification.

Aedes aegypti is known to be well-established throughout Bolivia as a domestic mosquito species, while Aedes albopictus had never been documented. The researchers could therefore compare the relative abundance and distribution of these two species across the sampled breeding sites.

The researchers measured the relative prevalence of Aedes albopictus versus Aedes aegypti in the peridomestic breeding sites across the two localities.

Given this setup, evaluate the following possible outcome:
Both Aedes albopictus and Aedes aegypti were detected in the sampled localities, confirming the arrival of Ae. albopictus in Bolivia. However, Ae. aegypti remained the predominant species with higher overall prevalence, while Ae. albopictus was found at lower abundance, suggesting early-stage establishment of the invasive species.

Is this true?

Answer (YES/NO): YES